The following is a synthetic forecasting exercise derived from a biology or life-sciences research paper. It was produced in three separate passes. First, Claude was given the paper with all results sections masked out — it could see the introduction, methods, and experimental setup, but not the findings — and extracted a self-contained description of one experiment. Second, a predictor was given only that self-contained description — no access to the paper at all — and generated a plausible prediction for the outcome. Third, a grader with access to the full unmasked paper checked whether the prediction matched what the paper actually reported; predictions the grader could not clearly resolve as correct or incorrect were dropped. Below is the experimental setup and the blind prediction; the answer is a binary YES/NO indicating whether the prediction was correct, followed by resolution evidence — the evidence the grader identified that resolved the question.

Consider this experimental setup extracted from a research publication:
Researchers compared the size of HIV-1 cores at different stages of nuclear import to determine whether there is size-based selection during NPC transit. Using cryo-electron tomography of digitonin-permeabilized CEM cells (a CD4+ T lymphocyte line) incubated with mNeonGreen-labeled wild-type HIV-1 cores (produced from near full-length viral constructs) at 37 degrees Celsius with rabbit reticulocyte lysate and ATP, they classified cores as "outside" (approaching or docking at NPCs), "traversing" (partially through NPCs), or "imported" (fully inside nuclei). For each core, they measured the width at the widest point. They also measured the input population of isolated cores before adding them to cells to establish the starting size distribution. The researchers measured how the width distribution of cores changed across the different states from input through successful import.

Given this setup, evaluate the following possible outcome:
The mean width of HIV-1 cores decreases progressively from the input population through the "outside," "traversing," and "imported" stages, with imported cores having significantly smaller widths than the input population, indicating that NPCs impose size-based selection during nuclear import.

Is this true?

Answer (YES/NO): NO